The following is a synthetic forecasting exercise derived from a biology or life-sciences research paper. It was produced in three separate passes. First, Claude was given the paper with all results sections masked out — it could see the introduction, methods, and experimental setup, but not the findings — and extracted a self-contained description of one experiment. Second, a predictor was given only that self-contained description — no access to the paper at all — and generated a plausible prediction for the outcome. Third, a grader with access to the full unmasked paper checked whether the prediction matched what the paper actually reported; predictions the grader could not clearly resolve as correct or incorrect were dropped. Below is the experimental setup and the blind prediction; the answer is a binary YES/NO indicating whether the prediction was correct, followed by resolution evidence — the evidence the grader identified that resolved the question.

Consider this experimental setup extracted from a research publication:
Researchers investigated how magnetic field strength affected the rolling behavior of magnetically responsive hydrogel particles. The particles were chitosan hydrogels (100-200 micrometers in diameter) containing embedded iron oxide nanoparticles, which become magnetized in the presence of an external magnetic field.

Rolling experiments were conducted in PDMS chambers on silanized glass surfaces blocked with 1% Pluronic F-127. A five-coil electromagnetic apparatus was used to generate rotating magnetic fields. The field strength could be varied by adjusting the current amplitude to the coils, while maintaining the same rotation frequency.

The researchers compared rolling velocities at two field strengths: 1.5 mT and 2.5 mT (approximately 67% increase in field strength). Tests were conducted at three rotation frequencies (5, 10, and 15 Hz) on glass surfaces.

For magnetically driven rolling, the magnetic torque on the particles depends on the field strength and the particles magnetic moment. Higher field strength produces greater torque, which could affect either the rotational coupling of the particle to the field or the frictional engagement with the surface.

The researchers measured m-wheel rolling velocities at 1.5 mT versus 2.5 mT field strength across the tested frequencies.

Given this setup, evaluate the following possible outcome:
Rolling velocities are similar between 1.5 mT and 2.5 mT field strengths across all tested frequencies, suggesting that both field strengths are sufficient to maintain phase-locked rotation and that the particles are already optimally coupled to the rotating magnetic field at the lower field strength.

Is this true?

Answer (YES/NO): NO